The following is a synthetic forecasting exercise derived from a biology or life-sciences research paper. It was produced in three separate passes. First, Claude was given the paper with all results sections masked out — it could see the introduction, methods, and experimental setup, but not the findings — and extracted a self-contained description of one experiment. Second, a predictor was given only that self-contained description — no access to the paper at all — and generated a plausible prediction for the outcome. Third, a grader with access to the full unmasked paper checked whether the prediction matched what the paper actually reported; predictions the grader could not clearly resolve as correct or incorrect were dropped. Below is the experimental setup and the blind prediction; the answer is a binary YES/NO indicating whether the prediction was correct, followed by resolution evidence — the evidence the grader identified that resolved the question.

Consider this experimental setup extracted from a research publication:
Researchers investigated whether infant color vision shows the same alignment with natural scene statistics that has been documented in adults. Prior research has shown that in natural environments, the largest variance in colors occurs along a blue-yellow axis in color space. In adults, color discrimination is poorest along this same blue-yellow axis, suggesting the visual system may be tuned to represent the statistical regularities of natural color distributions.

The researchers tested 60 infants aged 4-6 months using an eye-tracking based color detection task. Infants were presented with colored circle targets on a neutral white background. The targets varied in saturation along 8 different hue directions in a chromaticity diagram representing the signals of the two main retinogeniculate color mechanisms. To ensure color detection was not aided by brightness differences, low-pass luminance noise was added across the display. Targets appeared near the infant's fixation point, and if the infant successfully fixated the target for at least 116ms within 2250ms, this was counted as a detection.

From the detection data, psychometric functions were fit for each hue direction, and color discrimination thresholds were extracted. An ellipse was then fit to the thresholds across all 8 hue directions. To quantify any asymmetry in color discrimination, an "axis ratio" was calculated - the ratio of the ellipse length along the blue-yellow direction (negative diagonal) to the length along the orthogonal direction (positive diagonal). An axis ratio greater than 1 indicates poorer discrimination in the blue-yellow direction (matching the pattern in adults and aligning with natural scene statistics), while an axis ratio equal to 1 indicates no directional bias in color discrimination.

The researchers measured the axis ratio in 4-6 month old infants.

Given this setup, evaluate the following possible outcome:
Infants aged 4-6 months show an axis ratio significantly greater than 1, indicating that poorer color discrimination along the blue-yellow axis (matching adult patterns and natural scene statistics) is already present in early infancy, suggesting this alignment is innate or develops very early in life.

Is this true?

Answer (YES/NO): YES